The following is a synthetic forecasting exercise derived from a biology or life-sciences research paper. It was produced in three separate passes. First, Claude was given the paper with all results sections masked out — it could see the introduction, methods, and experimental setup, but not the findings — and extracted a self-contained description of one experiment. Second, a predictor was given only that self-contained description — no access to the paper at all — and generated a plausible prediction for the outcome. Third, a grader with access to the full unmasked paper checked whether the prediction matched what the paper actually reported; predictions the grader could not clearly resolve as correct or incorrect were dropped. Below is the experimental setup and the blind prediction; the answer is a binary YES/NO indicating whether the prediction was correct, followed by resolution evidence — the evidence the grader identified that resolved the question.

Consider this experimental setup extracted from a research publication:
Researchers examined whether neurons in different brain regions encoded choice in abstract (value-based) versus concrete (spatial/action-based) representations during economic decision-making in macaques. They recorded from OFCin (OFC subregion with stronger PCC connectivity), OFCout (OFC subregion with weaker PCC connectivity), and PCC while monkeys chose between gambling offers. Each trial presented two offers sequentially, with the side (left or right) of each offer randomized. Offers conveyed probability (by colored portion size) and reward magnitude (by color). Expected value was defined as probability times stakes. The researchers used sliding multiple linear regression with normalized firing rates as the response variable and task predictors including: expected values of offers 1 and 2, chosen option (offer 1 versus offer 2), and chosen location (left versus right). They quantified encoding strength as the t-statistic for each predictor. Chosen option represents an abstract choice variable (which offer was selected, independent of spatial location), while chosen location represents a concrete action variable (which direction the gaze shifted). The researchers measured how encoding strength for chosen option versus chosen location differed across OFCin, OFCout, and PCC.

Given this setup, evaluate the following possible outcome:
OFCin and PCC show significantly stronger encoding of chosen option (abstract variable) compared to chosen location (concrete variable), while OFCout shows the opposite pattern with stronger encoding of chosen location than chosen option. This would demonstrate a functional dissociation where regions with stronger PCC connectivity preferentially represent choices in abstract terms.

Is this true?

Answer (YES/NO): NO